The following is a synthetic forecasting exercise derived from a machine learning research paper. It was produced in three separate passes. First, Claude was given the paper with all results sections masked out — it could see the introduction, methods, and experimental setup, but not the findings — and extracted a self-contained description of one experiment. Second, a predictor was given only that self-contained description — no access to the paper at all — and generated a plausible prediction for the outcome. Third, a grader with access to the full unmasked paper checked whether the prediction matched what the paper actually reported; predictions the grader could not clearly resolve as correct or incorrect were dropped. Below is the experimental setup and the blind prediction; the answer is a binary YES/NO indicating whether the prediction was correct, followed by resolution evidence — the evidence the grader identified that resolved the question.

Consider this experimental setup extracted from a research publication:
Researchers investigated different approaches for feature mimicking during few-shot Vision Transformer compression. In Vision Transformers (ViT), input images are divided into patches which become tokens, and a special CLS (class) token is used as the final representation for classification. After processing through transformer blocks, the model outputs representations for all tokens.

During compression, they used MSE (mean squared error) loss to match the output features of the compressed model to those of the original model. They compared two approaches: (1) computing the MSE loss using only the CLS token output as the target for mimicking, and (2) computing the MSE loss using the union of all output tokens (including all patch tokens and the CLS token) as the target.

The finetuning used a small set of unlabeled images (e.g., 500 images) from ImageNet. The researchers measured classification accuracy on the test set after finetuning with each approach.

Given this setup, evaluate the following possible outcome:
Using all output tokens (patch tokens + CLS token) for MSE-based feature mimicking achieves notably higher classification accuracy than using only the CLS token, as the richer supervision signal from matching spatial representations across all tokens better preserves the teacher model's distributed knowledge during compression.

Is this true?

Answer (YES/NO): YES